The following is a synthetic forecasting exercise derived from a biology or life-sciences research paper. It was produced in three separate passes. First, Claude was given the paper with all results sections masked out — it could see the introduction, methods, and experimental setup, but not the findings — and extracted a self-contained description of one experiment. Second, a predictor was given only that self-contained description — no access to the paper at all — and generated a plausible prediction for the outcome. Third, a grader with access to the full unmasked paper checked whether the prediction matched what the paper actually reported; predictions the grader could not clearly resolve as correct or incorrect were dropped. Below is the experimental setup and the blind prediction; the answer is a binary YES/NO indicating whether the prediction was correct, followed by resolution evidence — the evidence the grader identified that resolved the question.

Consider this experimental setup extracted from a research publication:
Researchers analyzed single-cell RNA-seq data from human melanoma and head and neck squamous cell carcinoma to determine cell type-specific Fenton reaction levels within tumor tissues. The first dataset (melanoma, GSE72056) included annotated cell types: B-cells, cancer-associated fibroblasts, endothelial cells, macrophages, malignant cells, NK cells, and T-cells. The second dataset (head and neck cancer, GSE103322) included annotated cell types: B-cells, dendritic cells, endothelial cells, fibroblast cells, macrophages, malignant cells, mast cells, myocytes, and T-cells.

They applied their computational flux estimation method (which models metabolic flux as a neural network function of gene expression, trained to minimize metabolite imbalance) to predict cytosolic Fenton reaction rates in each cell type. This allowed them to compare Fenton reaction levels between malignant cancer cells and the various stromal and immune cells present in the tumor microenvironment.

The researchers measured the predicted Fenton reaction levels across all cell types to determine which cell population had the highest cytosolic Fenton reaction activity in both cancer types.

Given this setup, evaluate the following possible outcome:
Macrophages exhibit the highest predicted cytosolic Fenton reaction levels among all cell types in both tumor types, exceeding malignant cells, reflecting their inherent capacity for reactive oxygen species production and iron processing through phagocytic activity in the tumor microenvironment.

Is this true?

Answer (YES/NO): NO